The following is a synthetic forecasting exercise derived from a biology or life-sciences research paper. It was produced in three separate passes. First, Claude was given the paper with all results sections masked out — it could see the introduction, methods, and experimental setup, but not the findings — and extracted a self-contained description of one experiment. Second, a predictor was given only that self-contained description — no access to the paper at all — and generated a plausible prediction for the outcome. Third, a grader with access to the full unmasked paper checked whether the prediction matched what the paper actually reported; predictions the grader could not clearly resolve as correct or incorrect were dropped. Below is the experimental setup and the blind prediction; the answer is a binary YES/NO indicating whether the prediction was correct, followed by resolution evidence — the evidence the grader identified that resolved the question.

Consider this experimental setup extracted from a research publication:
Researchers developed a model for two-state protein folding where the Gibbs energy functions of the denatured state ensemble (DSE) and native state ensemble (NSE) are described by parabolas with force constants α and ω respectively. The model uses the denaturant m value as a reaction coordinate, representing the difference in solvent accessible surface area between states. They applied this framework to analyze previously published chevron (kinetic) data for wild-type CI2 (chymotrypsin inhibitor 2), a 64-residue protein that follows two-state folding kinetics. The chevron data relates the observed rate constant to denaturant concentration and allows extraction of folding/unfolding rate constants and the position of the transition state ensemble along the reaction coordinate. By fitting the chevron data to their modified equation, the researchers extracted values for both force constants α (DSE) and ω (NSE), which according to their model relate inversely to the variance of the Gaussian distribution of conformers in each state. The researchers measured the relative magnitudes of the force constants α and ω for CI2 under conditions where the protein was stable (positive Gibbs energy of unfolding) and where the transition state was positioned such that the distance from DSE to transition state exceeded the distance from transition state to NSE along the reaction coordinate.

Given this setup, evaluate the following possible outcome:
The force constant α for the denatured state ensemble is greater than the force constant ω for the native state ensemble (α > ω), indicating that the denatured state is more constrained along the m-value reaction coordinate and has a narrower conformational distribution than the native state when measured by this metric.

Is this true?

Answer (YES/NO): NO